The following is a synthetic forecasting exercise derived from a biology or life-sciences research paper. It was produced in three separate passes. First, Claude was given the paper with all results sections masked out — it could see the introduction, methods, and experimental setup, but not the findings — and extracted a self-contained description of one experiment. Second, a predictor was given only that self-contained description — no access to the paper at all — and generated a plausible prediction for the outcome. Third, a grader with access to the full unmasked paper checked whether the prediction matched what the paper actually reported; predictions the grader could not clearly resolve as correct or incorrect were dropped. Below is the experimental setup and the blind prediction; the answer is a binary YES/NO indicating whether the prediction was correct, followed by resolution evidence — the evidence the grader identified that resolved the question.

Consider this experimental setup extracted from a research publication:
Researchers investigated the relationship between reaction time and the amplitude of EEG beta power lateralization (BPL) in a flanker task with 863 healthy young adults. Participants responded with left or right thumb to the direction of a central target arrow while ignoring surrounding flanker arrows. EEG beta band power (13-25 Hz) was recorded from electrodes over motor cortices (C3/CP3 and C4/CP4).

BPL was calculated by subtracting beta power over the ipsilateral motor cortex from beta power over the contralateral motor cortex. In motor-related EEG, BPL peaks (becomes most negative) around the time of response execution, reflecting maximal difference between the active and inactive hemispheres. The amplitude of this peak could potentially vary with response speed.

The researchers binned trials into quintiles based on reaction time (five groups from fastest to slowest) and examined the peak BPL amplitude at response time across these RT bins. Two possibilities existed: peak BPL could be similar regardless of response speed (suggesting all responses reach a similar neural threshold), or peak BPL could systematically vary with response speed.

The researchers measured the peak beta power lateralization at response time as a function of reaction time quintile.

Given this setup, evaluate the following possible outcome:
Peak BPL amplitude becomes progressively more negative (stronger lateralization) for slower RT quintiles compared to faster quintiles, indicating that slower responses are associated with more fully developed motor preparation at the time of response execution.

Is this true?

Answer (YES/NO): NO